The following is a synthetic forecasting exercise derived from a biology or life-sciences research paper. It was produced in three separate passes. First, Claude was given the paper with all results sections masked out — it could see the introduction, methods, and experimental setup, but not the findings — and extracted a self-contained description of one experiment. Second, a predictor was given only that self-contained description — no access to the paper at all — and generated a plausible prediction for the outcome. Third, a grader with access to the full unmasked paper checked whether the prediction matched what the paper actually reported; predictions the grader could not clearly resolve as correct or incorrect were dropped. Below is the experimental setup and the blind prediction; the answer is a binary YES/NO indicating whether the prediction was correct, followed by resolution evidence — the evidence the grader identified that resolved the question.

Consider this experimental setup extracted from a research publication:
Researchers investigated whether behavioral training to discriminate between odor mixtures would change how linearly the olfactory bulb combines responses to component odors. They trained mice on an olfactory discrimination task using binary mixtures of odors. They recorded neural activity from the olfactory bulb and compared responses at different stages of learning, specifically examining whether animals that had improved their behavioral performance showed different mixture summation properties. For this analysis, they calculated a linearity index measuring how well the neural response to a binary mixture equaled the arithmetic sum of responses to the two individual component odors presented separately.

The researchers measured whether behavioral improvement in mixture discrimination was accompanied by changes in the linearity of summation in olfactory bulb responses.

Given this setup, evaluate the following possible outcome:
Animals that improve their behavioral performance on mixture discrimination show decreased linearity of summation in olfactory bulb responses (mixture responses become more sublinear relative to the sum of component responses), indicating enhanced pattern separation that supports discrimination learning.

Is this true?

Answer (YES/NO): NO